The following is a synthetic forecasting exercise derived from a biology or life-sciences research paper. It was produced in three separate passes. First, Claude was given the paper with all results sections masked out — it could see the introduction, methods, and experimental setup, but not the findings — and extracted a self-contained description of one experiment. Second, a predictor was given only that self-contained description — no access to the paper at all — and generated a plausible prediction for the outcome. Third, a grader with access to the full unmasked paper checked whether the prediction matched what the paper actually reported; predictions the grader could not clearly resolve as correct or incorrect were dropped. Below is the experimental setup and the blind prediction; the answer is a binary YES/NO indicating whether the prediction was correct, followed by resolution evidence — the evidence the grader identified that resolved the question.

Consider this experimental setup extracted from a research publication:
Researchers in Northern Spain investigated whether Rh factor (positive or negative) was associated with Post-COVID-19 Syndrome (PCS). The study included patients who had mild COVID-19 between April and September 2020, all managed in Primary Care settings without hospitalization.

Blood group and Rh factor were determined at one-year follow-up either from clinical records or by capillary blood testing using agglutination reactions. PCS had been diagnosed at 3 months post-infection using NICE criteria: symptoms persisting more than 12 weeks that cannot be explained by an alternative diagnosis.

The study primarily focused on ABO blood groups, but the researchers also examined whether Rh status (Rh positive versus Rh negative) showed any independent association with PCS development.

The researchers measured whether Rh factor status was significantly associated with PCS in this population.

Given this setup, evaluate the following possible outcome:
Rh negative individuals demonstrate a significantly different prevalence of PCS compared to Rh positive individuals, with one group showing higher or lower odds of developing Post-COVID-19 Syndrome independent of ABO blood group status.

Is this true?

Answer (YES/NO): NO